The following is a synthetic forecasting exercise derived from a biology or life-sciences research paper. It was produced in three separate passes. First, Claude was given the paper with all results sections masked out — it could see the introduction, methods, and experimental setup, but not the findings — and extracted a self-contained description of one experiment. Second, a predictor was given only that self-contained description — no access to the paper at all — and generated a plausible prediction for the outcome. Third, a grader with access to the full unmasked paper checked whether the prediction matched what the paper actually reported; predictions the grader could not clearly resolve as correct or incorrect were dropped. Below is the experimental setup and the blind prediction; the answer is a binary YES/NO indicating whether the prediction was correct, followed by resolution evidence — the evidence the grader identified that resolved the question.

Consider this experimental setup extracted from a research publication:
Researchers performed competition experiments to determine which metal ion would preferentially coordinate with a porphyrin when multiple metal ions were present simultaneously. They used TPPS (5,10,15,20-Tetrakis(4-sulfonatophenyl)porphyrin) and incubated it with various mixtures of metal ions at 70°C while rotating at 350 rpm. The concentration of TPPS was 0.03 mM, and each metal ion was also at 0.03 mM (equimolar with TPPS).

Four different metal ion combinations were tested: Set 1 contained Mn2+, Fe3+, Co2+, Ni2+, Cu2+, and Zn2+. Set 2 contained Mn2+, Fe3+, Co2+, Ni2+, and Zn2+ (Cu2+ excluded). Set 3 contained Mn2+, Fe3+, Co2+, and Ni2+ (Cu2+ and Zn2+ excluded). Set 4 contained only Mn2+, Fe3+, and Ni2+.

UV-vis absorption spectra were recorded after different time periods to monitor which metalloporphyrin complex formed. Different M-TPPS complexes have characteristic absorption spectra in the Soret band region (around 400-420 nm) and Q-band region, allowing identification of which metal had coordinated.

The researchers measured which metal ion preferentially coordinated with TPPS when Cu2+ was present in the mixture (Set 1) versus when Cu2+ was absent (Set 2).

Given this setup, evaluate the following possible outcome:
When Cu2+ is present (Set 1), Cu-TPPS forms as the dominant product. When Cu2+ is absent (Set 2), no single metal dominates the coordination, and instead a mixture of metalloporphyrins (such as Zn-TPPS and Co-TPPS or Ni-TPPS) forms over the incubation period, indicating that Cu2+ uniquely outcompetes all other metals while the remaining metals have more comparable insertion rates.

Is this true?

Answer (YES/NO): NO